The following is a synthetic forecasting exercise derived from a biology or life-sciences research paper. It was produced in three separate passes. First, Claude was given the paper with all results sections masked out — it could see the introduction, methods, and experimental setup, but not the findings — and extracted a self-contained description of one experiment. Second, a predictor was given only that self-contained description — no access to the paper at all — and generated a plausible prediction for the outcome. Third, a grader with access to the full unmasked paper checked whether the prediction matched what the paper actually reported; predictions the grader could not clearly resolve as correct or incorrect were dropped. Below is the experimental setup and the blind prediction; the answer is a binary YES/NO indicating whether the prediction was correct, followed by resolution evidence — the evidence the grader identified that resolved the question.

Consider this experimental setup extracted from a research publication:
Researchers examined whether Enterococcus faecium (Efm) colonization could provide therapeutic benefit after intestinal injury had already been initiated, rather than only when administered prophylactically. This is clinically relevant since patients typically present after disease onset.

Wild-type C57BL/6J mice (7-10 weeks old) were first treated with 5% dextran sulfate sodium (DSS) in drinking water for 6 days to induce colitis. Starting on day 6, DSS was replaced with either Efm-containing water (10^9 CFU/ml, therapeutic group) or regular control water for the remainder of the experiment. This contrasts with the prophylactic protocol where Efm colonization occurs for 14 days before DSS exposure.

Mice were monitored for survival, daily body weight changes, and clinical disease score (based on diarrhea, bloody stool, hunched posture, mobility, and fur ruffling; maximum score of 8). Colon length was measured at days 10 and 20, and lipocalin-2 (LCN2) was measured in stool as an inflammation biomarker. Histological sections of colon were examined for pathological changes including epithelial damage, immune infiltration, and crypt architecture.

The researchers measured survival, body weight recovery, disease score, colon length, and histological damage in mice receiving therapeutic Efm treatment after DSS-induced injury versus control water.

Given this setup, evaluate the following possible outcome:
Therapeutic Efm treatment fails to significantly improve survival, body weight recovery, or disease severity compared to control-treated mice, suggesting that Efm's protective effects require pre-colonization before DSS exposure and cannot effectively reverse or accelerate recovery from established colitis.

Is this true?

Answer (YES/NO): NO